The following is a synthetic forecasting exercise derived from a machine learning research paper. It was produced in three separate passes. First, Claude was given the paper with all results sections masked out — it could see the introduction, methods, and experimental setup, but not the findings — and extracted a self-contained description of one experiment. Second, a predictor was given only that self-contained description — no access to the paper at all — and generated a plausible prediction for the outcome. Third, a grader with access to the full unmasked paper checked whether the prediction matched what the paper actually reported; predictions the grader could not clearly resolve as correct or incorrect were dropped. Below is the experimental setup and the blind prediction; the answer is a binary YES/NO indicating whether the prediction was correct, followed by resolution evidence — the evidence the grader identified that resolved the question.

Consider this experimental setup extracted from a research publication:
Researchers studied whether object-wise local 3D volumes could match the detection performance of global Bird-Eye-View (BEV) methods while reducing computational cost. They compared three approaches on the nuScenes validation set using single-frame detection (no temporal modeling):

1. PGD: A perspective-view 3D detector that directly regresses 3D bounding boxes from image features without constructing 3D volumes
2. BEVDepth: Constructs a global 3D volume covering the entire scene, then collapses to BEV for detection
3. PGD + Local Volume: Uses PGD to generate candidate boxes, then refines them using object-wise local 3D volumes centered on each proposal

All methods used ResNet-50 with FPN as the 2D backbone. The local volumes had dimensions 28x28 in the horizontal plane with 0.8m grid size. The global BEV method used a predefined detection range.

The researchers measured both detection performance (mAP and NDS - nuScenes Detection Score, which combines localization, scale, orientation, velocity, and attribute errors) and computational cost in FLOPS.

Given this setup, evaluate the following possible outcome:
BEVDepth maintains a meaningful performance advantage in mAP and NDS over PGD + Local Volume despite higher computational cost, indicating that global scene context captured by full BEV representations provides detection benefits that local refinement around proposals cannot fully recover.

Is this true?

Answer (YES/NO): NO